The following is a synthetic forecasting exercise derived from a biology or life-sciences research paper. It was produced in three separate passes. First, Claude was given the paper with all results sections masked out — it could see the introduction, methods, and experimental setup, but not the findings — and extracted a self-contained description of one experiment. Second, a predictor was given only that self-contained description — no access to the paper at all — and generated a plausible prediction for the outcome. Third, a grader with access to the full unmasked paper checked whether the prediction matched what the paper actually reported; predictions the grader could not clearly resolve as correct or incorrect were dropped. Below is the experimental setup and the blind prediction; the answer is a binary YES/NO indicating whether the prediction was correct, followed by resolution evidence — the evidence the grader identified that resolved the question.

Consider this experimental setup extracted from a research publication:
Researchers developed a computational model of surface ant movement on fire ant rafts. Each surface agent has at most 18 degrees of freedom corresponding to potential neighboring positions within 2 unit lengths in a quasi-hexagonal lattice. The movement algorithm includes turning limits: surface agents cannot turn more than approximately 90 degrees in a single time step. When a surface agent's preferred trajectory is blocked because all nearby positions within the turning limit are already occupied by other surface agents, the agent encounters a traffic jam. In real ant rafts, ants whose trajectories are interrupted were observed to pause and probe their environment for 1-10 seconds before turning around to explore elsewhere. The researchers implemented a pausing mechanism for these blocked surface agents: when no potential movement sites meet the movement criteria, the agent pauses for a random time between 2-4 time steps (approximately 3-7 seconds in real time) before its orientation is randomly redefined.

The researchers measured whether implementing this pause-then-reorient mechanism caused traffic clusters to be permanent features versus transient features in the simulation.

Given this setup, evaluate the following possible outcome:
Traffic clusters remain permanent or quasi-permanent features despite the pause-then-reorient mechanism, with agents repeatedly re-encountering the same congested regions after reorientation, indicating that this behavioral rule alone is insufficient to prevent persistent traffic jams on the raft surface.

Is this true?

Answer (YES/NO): NO